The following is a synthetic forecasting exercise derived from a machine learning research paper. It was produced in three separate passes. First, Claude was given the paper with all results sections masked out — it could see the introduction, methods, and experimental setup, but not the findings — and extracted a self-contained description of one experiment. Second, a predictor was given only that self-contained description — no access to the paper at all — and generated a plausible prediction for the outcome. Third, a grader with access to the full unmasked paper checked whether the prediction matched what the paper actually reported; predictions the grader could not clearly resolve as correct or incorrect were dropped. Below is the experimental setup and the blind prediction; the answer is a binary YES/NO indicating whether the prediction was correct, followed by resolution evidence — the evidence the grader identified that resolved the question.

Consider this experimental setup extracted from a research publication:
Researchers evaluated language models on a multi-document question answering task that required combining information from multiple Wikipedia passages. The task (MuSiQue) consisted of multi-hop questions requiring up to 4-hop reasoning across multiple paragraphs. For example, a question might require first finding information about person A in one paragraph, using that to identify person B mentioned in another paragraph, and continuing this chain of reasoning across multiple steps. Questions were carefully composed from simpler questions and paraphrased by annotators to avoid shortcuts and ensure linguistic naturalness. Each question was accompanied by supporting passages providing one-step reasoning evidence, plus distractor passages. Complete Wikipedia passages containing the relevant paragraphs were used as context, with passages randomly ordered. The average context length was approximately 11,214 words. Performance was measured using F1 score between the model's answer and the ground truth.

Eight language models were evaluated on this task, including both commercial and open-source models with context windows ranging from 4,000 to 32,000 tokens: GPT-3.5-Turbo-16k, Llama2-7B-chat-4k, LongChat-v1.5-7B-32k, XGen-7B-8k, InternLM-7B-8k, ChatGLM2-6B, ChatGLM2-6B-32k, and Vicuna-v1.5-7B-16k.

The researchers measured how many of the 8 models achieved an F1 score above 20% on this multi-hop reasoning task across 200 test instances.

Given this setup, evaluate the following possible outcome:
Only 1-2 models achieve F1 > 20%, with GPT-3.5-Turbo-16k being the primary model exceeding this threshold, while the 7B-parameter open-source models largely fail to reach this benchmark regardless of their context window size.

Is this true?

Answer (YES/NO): YES